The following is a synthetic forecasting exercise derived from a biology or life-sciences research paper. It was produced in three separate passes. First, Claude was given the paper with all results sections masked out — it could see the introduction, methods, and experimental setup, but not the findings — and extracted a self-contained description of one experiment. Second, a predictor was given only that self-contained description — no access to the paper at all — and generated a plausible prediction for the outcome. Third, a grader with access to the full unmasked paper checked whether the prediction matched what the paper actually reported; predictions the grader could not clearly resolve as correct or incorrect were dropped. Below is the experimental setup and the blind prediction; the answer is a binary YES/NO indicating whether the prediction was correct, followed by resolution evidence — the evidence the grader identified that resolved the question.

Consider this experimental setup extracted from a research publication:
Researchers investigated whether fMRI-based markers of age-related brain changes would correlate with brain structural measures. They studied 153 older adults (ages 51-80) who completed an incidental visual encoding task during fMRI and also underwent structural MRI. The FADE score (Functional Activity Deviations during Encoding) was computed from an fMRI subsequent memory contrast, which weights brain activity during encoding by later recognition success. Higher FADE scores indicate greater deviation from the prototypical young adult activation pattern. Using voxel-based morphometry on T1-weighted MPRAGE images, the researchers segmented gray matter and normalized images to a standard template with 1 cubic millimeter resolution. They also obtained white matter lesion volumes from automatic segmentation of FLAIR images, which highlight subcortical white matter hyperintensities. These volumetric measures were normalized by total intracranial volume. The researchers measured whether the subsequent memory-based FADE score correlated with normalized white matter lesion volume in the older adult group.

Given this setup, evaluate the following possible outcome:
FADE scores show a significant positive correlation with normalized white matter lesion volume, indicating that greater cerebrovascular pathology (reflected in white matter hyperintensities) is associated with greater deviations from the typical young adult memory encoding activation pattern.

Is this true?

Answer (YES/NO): NO